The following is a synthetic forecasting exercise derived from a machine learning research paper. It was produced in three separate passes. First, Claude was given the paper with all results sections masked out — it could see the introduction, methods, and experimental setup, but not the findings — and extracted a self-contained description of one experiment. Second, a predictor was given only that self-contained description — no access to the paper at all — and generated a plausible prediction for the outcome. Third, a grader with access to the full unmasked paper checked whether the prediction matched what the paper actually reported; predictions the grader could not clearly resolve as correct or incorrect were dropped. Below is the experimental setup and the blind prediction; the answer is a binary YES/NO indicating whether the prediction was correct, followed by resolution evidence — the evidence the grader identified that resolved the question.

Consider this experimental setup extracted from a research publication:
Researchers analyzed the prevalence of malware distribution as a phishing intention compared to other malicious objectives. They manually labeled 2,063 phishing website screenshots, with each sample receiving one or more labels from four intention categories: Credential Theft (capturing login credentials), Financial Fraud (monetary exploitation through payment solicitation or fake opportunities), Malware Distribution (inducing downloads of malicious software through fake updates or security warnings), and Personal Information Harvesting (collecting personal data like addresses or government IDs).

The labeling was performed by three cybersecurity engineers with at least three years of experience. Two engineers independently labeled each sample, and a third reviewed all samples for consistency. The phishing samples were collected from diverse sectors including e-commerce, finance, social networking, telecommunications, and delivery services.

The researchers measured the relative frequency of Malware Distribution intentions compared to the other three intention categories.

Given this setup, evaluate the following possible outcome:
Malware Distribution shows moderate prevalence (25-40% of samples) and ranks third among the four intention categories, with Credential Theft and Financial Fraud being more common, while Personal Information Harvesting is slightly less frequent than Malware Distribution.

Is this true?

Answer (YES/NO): NO